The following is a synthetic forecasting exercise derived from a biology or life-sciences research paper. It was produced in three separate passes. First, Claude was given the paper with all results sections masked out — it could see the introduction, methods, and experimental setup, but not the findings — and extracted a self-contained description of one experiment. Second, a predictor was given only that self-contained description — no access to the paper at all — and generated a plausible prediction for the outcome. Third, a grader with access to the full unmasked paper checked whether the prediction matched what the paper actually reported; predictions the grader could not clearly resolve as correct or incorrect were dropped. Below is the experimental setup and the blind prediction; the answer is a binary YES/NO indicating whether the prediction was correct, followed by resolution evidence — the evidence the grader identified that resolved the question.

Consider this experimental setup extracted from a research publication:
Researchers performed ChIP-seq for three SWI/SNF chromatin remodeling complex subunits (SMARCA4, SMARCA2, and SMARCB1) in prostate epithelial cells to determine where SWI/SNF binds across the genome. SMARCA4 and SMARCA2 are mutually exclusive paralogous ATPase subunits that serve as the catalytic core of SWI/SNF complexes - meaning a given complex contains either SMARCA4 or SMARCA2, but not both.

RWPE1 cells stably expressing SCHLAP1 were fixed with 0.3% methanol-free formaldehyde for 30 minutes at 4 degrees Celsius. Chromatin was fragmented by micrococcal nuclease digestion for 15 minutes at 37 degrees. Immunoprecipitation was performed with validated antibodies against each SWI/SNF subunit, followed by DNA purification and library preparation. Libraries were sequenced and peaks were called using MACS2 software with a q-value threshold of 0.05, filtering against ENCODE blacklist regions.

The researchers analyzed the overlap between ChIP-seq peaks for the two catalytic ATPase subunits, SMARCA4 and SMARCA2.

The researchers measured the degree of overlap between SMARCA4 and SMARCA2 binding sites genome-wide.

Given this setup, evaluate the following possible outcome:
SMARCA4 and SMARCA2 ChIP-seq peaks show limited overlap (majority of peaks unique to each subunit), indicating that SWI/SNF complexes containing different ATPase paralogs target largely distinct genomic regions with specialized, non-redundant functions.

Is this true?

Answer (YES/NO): NO